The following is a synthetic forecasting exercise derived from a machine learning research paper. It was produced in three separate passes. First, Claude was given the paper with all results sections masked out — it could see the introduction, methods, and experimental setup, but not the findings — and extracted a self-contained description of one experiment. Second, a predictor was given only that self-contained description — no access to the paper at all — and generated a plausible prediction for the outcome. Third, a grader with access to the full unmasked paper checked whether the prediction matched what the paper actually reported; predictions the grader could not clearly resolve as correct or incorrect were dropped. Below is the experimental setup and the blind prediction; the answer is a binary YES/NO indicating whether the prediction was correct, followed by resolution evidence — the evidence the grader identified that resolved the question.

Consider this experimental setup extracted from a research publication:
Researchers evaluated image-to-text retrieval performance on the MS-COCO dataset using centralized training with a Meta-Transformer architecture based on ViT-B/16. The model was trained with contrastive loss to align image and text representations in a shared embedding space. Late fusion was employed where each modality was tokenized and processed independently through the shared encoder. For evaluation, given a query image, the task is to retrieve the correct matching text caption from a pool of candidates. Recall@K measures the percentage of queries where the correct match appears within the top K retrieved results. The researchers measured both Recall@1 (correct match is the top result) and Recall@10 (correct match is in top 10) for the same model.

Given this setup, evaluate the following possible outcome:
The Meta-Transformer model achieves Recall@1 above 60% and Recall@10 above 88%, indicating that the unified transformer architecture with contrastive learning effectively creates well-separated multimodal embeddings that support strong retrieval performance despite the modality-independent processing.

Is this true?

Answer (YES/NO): NO